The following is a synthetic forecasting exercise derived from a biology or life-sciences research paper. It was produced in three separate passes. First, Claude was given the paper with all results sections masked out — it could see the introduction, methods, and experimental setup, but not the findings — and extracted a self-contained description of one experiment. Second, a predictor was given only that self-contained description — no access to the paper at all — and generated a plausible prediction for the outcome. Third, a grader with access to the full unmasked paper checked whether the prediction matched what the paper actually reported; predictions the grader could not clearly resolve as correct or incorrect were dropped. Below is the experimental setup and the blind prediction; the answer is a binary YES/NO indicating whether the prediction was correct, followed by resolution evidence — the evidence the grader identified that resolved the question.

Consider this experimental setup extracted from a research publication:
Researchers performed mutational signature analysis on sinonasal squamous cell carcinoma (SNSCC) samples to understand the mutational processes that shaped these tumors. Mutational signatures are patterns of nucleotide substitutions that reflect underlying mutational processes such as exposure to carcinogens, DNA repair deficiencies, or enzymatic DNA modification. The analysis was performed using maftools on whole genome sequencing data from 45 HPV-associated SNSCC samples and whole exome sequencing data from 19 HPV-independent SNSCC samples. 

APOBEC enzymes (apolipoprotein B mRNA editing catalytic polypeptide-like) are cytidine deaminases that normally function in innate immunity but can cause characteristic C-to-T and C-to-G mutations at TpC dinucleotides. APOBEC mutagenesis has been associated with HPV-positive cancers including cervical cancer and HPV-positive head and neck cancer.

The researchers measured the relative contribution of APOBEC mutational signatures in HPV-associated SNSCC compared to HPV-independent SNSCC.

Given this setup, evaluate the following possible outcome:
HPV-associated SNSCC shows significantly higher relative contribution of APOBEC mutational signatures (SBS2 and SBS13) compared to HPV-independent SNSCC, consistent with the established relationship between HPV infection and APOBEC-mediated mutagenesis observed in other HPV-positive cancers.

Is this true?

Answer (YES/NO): YES